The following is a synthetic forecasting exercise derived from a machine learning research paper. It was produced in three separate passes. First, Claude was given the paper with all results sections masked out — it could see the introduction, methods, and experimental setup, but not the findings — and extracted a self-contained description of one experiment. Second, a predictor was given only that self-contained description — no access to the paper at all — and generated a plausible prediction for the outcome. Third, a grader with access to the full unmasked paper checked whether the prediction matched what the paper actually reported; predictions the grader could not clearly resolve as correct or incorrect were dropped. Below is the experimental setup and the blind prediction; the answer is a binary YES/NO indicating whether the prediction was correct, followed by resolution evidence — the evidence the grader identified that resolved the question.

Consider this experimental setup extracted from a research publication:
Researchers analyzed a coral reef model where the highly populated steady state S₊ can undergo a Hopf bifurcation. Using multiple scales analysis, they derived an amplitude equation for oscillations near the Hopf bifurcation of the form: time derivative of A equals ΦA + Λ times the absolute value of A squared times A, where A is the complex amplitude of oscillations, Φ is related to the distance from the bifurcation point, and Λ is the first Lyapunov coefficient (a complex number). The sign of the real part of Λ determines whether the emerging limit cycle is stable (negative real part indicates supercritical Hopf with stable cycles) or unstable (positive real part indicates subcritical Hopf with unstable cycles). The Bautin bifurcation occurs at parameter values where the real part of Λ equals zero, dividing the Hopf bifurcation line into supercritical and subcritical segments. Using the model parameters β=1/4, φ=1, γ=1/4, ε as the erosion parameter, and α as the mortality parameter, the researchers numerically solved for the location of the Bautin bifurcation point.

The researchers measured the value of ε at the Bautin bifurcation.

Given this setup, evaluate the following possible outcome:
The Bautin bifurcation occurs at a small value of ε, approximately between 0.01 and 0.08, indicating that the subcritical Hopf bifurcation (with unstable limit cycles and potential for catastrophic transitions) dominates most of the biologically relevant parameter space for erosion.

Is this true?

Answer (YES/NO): NO